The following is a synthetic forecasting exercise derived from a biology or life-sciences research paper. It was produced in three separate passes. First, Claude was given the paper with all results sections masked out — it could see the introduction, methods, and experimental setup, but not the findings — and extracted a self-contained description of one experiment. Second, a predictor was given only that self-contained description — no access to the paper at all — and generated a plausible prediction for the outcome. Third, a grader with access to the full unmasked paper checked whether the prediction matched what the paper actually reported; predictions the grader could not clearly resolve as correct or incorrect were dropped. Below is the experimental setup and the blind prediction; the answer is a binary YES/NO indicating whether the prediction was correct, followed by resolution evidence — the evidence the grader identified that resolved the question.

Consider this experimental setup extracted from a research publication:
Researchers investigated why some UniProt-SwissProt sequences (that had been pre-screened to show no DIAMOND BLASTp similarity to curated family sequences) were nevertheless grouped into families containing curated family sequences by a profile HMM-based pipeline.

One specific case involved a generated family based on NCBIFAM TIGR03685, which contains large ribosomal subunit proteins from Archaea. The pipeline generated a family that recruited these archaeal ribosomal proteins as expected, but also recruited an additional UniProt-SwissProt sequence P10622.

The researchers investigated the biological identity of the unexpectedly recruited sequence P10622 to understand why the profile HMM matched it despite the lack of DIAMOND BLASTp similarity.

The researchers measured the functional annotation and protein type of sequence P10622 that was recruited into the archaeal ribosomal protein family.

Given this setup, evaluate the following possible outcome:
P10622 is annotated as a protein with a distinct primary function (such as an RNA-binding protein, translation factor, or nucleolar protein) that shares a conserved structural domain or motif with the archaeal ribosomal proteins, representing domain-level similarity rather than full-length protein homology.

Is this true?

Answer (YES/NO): NO